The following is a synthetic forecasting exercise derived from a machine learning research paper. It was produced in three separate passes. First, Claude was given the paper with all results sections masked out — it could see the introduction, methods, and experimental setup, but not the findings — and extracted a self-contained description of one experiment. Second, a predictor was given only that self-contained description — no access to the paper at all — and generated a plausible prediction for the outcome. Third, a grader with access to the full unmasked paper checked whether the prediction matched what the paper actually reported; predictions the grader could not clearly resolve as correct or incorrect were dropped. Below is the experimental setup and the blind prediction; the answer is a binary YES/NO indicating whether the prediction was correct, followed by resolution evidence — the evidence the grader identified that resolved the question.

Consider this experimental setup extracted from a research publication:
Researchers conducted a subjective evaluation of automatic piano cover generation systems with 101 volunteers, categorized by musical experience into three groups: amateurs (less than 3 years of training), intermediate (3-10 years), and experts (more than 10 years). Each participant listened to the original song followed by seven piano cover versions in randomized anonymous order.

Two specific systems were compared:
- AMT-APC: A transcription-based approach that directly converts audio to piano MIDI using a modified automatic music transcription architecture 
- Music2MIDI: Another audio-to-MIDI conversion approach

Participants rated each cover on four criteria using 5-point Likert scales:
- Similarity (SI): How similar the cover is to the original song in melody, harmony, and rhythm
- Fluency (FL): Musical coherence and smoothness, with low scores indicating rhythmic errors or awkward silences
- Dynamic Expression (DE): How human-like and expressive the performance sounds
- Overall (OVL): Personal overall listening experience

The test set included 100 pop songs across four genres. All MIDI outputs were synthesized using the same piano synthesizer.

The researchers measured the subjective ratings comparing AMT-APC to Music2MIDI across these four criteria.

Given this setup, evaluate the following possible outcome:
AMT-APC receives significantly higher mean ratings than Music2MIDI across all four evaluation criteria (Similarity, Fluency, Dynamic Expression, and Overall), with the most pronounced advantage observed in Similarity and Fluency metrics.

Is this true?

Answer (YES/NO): NO